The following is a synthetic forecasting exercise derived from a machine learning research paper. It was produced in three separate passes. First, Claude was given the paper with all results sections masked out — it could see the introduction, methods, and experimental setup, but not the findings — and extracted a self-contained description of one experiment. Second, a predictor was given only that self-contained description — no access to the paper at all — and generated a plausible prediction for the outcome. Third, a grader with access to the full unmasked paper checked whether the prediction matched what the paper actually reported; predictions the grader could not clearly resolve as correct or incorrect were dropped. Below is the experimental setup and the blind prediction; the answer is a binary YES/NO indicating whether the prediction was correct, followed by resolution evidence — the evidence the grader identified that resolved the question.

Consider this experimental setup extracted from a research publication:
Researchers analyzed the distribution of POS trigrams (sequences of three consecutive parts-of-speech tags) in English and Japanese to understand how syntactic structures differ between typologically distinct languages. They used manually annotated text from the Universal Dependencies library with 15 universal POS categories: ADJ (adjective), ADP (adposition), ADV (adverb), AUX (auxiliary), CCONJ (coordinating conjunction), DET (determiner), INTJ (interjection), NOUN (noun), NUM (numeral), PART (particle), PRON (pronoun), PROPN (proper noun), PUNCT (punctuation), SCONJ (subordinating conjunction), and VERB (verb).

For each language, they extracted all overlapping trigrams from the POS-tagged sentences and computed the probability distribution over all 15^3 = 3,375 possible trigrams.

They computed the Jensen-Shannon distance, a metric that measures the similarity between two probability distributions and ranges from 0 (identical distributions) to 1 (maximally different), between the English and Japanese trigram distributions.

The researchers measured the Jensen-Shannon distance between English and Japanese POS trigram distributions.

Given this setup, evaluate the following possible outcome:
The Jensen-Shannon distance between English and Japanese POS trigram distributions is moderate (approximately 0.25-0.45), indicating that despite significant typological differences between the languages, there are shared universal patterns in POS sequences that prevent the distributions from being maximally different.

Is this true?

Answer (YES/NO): NO